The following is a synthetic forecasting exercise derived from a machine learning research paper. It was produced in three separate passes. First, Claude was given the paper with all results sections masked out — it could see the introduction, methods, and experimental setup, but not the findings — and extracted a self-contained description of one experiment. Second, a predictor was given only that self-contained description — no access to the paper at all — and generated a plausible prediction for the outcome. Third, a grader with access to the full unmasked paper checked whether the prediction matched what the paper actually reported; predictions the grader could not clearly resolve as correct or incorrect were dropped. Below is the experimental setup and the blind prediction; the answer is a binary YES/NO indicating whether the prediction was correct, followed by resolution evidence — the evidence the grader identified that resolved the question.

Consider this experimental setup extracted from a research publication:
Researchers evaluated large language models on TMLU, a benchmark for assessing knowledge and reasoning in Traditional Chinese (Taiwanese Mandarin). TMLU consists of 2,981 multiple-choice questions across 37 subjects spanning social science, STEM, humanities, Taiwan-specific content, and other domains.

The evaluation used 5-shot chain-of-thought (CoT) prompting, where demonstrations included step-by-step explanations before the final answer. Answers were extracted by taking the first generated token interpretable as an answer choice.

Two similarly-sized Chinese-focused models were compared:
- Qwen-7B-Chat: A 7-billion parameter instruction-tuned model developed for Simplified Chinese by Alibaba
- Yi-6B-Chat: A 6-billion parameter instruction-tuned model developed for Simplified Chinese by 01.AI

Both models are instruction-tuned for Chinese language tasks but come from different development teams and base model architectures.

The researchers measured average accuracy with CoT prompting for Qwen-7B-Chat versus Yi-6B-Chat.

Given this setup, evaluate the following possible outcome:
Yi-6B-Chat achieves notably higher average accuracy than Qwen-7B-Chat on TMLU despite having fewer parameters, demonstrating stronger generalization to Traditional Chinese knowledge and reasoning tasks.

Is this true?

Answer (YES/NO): YES